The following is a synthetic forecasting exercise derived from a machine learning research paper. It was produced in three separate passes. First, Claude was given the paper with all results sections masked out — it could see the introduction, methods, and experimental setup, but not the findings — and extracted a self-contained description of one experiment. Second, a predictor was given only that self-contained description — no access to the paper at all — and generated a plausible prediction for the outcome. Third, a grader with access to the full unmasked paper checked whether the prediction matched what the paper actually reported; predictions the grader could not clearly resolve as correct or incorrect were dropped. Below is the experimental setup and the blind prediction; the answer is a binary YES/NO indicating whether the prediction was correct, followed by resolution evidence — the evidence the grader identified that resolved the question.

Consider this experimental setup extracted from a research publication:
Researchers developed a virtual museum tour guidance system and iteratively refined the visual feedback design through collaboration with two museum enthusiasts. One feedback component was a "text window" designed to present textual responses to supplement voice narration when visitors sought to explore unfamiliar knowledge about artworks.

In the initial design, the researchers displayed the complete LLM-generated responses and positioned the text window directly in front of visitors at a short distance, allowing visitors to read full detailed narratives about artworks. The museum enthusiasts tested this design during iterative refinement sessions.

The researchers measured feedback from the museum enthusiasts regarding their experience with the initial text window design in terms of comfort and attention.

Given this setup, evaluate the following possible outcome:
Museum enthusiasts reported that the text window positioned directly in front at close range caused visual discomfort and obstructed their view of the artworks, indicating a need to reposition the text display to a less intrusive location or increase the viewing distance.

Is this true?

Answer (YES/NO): NO